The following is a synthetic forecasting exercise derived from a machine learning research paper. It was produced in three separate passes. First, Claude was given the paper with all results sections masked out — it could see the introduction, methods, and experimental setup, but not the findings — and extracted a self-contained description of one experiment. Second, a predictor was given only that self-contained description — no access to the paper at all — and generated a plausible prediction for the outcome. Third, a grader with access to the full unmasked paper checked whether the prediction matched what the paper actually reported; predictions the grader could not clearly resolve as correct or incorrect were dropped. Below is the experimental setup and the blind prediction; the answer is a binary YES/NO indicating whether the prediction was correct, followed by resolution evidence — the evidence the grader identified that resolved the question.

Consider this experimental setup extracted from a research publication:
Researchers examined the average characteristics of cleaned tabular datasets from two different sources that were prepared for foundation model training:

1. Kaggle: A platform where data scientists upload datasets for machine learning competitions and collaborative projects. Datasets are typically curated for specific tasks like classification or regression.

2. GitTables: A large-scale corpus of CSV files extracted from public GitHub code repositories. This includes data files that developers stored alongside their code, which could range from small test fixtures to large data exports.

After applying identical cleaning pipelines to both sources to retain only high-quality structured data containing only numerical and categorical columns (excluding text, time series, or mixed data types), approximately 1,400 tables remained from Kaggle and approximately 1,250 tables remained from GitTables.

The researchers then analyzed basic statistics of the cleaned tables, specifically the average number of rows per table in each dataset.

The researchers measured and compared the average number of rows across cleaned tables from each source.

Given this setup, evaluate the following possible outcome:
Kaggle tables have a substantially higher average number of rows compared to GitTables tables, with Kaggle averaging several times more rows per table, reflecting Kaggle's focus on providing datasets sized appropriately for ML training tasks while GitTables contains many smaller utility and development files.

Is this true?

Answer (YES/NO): NO